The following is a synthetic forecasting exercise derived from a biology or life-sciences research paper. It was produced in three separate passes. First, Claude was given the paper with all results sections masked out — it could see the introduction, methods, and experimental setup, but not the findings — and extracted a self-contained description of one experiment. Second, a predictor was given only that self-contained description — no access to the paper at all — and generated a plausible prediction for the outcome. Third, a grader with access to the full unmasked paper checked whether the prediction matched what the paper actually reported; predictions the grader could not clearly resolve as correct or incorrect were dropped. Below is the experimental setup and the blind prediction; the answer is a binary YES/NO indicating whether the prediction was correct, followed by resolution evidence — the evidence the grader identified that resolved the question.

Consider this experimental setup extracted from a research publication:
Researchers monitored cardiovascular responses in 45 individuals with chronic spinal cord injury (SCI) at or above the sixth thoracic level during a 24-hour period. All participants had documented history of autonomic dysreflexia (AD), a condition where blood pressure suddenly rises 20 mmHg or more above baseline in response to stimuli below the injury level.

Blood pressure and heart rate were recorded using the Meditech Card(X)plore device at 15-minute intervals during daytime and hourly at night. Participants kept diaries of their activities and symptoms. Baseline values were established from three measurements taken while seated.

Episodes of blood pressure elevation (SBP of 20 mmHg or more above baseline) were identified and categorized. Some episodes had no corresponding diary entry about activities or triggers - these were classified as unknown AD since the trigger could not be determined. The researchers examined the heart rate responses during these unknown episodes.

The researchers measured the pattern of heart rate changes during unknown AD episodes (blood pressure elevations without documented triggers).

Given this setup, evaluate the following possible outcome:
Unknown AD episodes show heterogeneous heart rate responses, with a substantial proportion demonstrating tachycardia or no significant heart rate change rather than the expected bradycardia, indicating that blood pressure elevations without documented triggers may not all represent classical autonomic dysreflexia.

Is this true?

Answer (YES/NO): NO